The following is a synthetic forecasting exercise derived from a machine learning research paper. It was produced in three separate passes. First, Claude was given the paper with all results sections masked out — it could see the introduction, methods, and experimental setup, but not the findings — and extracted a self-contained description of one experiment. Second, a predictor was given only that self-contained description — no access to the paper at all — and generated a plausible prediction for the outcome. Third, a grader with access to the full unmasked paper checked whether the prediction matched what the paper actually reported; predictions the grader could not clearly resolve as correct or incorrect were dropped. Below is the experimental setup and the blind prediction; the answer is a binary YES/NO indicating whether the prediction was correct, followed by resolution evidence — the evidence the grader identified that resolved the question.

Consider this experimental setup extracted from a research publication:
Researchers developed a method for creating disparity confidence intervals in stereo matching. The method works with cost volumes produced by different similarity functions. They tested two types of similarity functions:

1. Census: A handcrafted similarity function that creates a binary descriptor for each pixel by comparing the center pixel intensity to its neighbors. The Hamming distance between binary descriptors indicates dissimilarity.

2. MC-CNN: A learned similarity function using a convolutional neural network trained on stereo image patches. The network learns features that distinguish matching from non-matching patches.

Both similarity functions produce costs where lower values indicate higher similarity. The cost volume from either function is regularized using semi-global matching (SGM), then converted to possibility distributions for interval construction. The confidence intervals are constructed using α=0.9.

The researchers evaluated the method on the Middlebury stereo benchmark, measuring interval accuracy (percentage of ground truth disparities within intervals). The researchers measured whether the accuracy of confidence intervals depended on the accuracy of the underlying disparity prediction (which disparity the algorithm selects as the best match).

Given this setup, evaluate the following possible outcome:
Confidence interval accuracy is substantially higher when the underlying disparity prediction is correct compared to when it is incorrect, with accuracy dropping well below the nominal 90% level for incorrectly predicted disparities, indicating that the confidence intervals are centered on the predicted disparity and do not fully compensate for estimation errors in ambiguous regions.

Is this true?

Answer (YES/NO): NO